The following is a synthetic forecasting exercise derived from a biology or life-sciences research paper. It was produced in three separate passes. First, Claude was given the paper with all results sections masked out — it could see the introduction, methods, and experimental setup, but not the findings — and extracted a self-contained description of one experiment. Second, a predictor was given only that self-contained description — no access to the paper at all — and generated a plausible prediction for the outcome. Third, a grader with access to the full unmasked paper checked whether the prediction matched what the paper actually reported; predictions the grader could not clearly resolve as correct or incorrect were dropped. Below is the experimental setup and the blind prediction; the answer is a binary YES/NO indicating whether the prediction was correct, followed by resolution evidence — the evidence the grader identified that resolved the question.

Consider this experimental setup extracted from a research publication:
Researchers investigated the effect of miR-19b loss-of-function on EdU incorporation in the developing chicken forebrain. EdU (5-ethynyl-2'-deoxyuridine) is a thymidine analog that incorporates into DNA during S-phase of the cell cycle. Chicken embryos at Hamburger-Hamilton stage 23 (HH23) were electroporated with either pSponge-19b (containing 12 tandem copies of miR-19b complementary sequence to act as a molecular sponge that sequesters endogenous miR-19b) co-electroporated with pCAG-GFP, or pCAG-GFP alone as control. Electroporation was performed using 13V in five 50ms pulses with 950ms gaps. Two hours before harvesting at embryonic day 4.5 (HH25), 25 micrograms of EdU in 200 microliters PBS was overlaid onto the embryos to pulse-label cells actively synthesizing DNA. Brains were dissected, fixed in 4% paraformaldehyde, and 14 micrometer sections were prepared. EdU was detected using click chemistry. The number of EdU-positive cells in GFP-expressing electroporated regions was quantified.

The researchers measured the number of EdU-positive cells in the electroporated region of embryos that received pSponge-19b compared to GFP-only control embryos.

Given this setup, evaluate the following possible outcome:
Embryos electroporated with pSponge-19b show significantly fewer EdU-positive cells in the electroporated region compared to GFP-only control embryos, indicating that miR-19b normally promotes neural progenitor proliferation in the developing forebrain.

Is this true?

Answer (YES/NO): YES